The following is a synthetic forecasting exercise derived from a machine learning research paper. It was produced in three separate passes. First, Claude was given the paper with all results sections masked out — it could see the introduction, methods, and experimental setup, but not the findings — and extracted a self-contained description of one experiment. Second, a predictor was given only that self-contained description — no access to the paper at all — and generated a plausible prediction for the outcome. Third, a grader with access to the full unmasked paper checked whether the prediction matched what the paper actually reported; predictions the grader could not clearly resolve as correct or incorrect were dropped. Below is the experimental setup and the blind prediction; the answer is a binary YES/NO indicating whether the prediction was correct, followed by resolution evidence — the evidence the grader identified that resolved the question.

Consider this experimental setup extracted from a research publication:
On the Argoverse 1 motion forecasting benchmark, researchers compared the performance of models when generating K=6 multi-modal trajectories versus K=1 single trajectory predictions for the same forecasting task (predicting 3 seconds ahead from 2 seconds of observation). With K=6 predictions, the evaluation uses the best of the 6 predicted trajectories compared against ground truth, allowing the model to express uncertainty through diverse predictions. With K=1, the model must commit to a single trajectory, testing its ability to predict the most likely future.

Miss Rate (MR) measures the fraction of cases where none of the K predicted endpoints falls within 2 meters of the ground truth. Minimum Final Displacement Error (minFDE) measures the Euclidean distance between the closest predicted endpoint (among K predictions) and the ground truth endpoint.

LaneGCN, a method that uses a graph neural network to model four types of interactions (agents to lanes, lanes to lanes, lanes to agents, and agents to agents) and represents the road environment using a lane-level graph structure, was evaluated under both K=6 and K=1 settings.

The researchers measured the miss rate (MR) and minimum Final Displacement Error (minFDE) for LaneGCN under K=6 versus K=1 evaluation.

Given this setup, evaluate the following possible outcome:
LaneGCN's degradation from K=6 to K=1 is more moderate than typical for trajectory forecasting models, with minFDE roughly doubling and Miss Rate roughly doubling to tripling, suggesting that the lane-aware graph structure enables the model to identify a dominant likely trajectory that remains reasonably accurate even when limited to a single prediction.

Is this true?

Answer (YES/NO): NO